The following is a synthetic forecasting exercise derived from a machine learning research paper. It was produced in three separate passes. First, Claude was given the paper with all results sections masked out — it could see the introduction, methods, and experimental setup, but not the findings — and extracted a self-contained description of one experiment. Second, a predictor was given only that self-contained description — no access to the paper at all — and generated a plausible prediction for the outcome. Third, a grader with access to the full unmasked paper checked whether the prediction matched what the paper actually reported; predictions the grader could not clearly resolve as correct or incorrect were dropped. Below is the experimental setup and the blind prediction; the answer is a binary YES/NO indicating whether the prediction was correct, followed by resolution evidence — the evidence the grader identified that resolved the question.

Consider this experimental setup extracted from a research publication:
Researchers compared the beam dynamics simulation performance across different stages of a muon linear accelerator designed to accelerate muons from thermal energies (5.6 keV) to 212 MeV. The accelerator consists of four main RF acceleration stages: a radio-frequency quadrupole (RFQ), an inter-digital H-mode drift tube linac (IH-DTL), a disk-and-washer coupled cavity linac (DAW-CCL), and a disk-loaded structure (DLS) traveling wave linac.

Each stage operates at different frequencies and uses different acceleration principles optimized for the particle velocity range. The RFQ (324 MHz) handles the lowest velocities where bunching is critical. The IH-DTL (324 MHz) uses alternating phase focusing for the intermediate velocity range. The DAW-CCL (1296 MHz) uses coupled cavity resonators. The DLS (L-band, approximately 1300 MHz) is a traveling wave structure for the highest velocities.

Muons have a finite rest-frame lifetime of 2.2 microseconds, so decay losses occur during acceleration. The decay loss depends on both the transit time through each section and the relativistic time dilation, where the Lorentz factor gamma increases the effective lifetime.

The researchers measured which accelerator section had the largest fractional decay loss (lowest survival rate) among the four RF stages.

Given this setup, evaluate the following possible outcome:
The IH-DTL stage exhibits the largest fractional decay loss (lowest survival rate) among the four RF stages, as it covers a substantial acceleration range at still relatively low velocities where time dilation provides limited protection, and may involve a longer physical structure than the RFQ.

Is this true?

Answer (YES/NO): NO